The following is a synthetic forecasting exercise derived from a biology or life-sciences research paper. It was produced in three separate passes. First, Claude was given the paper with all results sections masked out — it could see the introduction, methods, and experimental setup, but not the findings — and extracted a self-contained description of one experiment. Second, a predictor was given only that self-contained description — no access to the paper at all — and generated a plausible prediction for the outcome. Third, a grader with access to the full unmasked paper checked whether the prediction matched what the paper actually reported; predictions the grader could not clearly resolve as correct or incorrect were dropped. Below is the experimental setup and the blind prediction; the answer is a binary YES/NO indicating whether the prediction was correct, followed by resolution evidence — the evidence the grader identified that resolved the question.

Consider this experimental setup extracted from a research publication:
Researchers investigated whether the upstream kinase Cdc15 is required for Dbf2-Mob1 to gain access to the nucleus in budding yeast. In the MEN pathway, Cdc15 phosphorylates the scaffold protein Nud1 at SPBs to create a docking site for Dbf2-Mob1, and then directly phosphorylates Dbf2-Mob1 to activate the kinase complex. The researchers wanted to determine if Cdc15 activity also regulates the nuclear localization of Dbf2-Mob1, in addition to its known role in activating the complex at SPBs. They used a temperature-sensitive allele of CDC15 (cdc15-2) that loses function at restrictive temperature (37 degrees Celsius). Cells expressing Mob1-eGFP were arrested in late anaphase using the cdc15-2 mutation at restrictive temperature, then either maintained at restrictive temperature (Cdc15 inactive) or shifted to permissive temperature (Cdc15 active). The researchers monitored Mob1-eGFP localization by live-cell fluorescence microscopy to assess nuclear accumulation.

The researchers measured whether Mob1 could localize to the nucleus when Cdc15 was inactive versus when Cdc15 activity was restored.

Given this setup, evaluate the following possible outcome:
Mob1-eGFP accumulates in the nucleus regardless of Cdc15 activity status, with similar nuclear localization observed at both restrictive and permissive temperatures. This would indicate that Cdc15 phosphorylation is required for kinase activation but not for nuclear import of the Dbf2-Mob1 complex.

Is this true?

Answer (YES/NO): NO